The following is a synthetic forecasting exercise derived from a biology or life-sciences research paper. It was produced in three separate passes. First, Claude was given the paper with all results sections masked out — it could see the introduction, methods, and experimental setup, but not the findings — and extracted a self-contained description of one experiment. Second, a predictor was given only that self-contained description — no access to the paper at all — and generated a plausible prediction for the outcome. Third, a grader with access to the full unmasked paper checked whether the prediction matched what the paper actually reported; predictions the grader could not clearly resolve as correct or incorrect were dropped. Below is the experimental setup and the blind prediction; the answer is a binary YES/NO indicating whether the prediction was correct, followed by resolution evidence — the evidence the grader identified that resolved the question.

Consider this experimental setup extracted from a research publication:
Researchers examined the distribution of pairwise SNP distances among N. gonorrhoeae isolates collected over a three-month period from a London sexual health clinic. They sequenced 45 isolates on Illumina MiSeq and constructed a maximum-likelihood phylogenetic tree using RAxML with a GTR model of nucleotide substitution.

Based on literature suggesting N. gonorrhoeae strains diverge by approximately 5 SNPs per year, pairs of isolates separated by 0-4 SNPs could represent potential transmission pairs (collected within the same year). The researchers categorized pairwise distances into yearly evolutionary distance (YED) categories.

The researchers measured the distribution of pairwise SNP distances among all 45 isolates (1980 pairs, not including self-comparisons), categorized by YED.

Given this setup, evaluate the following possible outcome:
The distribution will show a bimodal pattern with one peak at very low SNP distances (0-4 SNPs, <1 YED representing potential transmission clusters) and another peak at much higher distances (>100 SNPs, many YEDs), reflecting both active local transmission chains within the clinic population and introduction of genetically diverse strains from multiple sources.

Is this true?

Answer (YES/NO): NO